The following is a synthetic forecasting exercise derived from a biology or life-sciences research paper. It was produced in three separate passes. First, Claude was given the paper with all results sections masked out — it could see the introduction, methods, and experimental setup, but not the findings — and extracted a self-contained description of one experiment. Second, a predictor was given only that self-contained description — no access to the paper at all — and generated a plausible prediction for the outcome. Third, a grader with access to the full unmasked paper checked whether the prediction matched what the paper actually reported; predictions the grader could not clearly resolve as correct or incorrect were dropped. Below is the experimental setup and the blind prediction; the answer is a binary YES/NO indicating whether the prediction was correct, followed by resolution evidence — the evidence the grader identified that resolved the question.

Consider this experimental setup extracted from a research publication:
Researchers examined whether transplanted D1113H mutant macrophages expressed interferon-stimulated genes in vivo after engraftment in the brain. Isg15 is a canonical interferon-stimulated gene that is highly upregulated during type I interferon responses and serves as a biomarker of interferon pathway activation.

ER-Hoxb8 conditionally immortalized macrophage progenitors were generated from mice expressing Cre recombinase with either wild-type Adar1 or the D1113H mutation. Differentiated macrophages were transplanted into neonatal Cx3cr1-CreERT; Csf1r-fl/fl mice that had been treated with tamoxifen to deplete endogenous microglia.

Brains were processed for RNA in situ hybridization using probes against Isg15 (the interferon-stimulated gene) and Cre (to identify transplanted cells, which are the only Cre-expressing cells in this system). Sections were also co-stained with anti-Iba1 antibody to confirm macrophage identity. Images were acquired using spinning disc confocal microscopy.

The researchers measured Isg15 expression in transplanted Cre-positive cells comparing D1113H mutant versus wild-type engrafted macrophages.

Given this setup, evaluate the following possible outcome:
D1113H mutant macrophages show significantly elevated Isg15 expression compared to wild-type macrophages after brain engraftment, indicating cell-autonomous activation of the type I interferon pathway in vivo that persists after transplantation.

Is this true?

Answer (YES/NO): YES